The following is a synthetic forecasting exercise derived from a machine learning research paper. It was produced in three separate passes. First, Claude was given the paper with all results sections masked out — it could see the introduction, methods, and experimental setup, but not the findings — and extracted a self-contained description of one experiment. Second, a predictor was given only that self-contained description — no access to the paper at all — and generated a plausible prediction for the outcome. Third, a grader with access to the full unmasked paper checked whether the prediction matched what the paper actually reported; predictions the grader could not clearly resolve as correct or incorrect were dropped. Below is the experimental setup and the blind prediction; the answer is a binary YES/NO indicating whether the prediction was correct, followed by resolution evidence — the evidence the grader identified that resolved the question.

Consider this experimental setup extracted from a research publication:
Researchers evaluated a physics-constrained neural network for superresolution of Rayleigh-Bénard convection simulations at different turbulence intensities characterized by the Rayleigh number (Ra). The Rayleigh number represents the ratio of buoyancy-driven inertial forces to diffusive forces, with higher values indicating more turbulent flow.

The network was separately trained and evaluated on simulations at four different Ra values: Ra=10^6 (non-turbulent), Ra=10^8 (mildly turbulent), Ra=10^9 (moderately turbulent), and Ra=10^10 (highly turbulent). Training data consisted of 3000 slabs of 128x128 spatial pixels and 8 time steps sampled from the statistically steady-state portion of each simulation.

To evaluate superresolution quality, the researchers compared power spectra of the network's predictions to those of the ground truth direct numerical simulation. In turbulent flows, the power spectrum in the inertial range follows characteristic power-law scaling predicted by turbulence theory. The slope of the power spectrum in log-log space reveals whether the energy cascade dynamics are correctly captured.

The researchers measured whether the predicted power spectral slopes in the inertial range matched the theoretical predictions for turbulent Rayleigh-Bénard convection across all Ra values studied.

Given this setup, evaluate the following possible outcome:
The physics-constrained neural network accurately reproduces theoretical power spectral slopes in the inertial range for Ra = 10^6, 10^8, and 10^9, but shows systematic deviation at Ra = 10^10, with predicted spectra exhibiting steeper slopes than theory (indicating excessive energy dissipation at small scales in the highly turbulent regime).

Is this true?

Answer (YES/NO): NO